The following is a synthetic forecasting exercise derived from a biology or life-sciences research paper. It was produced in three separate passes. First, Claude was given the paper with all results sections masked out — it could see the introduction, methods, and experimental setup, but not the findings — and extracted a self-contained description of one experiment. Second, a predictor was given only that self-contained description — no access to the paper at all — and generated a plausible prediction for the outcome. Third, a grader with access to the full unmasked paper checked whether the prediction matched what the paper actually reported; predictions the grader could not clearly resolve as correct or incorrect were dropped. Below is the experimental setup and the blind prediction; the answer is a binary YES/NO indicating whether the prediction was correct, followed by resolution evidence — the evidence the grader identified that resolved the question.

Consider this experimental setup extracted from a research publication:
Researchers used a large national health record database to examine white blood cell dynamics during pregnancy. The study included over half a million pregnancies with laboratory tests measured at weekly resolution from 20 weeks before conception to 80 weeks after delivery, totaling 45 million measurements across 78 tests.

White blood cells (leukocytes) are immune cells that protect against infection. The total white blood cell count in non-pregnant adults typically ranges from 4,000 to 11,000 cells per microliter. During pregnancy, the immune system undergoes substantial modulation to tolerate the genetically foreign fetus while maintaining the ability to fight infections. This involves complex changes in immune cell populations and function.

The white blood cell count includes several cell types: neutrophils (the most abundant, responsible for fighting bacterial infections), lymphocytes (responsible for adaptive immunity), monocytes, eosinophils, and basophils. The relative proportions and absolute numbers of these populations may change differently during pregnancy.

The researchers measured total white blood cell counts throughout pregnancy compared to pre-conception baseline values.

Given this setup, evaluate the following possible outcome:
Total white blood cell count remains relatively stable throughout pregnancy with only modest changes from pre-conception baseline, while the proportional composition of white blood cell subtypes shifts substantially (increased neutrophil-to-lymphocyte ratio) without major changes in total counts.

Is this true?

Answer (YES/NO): NO